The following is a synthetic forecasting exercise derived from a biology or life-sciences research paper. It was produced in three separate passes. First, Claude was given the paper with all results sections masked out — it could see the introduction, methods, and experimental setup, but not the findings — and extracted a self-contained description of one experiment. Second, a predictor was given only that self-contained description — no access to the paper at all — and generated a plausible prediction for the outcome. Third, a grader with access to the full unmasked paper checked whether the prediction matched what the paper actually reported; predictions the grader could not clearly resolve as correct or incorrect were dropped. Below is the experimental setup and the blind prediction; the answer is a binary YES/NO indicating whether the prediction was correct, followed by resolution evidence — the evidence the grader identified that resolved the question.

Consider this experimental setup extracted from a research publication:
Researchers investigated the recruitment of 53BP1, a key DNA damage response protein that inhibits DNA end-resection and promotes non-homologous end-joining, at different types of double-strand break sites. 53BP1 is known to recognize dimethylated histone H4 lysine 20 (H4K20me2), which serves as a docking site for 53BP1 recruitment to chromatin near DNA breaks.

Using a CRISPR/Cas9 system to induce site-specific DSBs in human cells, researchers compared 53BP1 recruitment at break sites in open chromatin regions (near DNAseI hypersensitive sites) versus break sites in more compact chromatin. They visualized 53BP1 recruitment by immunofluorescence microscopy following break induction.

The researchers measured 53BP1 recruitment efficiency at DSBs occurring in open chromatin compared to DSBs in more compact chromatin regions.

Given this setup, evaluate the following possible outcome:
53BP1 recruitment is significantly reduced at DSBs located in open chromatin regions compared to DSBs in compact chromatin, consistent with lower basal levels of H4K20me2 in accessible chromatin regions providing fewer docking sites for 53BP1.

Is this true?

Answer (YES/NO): NO